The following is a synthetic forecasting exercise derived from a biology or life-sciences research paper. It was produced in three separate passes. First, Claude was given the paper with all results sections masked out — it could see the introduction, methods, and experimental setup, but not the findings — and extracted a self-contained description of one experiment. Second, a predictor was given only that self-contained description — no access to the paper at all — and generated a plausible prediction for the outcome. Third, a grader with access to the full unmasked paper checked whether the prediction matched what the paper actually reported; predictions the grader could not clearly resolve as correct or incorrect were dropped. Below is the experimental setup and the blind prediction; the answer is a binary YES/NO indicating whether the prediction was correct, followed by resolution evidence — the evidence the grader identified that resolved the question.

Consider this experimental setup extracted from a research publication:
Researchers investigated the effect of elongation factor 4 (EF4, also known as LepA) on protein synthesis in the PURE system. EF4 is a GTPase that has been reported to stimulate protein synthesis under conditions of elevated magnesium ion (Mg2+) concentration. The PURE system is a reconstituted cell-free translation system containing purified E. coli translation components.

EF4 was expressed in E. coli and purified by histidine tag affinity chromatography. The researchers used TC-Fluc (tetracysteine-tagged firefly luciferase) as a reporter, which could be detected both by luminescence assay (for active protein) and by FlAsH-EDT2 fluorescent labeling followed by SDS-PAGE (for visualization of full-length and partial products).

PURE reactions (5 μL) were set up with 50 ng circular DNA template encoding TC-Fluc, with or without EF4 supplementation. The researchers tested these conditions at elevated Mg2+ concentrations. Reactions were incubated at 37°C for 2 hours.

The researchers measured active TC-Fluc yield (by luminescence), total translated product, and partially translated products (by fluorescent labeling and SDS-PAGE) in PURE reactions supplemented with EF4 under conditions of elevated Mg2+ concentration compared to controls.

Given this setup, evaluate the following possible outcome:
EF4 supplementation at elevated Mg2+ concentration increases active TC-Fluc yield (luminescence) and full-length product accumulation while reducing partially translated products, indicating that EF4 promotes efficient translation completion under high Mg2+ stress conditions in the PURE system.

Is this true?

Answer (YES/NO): NO